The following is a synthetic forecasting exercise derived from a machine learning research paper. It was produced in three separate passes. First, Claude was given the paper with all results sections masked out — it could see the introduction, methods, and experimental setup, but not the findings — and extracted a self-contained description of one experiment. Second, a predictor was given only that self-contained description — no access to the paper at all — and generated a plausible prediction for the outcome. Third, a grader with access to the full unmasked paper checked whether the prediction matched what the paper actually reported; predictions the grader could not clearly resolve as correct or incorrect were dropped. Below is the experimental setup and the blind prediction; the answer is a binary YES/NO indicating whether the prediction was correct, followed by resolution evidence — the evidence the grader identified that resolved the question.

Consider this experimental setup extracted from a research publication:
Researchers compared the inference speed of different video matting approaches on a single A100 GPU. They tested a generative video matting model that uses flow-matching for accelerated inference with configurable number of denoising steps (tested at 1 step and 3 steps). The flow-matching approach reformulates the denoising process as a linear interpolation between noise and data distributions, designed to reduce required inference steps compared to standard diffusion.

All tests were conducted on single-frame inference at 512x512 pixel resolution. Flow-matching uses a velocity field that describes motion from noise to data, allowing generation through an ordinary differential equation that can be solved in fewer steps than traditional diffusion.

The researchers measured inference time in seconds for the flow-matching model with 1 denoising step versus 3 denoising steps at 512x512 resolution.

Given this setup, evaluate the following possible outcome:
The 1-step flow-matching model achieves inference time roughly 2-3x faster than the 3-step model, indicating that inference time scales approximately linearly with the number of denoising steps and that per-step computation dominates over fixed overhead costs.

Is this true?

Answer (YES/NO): NO